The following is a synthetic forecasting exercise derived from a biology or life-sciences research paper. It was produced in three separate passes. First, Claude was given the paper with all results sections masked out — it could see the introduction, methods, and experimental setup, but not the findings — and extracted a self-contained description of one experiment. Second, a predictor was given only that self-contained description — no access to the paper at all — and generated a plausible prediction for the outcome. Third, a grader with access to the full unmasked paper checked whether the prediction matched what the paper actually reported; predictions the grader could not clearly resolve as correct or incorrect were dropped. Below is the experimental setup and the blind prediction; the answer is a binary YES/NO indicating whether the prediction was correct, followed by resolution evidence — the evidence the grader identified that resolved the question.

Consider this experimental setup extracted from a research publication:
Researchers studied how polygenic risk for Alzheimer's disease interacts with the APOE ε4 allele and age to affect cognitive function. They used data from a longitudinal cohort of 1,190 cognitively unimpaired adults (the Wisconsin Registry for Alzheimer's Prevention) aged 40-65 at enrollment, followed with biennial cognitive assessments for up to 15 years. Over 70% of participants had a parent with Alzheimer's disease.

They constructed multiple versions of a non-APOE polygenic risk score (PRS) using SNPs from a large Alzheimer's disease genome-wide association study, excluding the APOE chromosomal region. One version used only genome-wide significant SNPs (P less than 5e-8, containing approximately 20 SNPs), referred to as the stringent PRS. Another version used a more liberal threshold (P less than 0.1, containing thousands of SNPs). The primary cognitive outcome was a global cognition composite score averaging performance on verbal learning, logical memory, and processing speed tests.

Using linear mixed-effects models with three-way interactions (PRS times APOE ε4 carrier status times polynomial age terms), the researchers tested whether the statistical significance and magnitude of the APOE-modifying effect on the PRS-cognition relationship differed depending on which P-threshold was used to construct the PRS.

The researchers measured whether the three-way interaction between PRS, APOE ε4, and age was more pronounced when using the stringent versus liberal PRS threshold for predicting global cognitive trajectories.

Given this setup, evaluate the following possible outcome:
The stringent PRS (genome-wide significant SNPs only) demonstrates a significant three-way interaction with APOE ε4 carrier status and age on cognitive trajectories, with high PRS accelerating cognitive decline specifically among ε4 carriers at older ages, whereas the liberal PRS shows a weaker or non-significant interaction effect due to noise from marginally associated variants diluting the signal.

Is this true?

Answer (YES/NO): YES